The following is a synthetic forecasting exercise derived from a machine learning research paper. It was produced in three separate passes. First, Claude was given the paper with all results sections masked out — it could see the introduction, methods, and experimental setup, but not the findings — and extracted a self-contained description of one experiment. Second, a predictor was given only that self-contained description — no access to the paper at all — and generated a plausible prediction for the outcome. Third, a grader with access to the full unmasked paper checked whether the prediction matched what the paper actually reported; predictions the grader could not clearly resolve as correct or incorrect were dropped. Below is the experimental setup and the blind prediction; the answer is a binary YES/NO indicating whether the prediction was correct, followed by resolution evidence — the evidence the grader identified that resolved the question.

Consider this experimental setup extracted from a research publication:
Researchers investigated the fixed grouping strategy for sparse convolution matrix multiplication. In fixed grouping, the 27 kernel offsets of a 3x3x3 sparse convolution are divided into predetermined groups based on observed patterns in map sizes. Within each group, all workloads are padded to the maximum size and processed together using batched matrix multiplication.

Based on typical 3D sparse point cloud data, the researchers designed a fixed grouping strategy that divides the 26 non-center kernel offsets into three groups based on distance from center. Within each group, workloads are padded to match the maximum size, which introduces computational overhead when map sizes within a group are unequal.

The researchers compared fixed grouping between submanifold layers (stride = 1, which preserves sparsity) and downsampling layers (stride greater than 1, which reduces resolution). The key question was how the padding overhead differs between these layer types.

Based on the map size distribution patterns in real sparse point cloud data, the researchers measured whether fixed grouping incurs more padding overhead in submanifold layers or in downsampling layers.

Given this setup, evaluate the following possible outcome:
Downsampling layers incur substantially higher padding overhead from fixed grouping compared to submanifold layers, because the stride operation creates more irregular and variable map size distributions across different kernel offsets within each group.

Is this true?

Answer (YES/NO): NO